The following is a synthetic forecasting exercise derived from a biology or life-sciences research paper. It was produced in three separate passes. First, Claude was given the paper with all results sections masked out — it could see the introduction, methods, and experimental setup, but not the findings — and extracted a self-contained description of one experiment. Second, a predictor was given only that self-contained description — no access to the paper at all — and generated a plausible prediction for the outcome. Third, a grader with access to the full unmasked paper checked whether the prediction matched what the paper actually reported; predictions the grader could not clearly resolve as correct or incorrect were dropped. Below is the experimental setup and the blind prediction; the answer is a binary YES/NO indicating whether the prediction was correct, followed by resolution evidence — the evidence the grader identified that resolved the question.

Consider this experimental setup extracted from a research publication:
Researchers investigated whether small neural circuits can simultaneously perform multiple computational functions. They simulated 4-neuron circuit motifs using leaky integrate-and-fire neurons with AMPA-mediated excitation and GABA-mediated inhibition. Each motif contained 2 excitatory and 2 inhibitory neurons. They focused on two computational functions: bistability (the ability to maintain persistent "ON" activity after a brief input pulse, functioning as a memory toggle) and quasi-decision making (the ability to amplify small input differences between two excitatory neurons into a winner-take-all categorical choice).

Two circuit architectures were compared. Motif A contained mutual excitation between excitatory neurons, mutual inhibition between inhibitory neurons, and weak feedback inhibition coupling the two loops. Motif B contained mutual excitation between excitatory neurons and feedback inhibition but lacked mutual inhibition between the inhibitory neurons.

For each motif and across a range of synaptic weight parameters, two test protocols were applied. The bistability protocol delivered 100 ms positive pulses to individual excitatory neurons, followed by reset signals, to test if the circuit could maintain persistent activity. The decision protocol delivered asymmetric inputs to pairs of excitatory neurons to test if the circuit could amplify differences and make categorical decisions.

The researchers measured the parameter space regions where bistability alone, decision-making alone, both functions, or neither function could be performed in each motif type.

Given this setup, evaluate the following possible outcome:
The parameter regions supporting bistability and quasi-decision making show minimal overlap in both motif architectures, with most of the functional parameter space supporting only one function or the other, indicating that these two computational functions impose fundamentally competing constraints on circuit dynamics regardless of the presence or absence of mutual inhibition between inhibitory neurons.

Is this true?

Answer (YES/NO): NO